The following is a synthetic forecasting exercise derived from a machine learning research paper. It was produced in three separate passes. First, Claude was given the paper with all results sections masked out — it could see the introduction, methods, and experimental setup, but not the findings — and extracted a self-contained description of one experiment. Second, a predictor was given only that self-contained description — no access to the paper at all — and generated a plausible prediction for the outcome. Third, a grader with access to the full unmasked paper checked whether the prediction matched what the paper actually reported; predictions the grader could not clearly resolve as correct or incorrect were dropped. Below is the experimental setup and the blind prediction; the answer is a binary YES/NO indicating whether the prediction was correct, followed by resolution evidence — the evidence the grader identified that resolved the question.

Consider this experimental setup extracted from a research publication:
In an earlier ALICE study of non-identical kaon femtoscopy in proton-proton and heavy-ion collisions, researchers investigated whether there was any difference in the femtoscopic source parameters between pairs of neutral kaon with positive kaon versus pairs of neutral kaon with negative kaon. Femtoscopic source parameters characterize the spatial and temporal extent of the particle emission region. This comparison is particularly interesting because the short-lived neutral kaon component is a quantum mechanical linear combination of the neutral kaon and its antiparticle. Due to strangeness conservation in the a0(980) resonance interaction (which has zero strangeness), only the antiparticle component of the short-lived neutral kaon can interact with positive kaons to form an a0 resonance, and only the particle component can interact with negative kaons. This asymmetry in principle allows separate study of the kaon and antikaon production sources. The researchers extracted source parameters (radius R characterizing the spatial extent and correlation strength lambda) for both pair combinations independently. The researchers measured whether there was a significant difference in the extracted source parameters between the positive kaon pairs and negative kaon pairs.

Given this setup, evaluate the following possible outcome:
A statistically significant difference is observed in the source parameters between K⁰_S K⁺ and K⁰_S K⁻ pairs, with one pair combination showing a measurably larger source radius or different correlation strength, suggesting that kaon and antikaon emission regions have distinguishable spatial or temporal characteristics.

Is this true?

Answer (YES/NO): NO